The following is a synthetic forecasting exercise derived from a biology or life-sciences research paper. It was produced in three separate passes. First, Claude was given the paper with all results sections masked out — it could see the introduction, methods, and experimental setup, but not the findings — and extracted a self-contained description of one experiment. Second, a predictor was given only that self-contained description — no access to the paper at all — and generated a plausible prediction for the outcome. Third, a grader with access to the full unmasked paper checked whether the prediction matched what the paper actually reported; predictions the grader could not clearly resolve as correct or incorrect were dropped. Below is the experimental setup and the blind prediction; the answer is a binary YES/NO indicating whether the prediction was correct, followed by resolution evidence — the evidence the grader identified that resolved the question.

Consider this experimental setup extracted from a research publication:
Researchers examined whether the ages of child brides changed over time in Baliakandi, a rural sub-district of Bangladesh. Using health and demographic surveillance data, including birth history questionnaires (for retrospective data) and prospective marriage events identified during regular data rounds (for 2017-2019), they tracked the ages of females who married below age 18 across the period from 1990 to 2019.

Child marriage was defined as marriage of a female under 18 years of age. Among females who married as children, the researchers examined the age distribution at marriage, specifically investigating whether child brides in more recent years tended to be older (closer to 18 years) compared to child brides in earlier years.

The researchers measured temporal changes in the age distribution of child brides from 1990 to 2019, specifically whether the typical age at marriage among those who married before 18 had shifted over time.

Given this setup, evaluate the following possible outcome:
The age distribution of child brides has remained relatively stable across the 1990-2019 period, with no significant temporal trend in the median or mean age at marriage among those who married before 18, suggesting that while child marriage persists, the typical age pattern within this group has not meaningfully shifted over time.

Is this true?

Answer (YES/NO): NO